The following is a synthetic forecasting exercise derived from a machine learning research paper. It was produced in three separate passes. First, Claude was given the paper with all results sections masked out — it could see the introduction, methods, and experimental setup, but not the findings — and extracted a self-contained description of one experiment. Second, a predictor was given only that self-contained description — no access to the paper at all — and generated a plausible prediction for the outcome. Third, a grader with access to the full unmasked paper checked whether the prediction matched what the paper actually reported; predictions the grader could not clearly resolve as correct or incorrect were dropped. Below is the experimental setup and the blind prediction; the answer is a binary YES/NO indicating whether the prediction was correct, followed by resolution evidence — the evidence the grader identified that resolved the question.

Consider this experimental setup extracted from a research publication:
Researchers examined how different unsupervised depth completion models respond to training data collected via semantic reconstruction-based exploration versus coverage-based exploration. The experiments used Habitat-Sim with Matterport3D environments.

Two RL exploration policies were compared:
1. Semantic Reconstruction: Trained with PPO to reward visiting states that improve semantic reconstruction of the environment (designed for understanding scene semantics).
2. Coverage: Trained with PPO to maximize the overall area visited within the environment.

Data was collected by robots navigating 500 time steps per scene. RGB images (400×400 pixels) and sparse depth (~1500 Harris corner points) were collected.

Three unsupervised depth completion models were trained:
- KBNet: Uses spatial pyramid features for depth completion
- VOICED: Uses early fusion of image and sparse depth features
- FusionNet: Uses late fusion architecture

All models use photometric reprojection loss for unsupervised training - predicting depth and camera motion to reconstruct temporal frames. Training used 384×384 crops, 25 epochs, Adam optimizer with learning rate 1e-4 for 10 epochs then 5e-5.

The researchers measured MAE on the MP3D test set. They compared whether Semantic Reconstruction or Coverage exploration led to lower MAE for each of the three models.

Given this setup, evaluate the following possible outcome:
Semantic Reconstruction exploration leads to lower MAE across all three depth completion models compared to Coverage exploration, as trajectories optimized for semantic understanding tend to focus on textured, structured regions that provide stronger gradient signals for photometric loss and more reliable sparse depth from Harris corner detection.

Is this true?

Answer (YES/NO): NO